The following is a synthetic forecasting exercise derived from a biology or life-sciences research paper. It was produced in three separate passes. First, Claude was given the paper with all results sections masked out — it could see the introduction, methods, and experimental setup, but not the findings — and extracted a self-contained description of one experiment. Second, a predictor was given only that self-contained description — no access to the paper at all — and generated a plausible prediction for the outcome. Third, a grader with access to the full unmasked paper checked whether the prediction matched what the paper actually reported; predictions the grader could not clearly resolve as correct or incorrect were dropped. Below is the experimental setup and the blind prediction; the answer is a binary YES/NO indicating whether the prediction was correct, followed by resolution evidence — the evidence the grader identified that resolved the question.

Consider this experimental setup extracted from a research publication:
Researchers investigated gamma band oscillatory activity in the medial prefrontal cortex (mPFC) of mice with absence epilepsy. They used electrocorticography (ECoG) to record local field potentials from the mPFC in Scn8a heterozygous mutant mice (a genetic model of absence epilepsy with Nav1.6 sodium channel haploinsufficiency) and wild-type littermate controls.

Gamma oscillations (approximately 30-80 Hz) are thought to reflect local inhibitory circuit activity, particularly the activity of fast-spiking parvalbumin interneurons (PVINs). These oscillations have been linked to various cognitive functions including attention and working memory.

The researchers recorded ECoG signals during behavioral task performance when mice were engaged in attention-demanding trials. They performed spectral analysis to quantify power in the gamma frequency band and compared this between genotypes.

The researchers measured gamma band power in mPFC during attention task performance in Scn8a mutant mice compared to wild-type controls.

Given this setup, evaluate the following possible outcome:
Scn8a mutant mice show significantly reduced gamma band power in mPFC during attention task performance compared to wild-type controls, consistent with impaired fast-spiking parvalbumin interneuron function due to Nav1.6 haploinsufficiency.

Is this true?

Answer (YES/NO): YES